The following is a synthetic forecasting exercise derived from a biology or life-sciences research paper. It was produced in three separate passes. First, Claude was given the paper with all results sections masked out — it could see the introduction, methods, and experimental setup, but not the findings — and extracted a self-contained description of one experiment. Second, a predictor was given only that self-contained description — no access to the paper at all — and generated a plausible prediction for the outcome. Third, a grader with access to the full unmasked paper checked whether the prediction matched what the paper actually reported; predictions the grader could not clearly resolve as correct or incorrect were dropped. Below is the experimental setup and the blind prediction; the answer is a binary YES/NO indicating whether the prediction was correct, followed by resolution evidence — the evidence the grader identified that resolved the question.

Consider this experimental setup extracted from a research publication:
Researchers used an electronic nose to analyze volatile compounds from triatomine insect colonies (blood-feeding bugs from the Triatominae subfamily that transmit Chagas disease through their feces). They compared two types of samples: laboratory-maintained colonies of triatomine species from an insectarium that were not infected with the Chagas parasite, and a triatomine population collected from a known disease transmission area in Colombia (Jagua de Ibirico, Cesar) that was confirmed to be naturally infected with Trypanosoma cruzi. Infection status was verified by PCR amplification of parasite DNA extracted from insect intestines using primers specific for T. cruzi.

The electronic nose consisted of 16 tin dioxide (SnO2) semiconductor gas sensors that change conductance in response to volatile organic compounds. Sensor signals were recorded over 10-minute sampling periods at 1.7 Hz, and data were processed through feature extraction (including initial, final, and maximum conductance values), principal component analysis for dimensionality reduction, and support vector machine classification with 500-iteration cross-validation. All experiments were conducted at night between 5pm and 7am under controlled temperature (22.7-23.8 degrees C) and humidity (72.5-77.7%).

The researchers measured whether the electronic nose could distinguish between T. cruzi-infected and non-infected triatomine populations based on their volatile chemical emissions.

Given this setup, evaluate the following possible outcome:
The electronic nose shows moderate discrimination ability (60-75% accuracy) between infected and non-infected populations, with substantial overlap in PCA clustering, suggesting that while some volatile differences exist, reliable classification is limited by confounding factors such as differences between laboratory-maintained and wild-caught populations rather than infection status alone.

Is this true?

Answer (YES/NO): NO